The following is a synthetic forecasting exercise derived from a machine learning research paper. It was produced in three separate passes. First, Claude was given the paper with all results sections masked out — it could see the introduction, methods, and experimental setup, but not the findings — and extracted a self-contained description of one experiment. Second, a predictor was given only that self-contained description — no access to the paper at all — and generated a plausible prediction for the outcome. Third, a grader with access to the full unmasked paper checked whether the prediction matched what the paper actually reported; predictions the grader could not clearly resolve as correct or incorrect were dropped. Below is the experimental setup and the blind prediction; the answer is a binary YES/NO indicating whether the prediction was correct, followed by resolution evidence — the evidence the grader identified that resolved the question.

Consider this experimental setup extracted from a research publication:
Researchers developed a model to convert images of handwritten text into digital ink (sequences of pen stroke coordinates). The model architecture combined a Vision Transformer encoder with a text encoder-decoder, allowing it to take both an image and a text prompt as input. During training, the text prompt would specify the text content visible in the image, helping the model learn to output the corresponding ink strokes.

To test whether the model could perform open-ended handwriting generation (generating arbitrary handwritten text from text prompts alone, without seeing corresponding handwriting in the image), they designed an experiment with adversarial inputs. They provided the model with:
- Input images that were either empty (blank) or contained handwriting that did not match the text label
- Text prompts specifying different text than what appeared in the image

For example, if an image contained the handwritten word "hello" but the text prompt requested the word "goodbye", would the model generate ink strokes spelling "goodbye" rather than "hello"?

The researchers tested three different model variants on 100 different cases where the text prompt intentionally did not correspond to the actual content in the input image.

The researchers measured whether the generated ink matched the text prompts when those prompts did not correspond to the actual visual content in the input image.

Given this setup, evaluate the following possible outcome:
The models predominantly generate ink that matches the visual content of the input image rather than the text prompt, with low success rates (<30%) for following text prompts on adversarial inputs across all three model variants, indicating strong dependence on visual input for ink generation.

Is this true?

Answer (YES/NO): YES